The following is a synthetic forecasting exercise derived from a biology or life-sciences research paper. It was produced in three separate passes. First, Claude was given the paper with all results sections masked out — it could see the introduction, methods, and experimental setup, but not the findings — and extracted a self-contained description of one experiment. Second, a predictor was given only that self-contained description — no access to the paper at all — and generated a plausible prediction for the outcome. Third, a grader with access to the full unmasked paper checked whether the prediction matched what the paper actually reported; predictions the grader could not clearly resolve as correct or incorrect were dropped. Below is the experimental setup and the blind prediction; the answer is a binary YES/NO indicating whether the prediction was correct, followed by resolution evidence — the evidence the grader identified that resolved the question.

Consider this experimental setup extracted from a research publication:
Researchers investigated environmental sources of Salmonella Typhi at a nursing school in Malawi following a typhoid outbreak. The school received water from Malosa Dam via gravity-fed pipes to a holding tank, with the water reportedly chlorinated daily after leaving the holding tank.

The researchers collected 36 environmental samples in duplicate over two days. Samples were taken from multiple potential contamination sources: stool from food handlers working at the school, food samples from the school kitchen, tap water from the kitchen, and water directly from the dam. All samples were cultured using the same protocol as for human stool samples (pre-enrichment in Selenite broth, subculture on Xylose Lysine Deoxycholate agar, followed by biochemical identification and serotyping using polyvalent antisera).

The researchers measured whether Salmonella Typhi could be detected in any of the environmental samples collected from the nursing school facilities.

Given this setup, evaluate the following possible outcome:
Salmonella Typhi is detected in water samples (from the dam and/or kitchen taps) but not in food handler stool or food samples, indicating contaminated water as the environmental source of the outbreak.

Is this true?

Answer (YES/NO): NO